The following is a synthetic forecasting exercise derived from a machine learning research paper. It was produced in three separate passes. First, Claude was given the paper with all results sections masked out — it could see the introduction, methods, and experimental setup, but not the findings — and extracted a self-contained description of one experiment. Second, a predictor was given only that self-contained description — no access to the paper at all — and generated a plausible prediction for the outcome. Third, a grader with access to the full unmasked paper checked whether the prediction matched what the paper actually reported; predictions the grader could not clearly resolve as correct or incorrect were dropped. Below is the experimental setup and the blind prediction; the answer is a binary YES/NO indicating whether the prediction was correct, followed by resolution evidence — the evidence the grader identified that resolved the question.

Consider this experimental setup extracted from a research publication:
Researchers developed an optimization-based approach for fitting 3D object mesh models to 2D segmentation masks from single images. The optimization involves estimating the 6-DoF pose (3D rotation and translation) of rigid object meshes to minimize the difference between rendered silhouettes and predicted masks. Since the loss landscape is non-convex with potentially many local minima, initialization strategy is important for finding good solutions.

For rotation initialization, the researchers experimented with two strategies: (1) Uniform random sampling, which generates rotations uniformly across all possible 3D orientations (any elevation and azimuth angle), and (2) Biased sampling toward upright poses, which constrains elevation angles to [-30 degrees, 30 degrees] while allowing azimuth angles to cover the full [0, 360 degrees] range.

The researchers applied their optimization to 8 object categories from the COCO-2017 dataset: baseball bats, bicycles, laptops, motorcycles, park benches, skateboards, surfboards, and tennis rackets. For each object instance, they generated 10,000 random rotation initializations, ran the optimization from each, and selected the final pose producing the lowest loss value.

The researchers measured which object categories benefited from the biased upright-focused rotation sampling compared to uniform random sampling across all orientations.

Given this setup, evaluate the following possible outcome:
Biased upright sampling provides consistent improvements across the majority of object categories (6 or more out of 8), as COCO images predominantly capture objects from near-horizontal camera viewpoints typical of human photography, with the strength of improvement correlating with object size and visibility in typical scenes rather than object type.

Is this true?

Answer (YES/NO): NO